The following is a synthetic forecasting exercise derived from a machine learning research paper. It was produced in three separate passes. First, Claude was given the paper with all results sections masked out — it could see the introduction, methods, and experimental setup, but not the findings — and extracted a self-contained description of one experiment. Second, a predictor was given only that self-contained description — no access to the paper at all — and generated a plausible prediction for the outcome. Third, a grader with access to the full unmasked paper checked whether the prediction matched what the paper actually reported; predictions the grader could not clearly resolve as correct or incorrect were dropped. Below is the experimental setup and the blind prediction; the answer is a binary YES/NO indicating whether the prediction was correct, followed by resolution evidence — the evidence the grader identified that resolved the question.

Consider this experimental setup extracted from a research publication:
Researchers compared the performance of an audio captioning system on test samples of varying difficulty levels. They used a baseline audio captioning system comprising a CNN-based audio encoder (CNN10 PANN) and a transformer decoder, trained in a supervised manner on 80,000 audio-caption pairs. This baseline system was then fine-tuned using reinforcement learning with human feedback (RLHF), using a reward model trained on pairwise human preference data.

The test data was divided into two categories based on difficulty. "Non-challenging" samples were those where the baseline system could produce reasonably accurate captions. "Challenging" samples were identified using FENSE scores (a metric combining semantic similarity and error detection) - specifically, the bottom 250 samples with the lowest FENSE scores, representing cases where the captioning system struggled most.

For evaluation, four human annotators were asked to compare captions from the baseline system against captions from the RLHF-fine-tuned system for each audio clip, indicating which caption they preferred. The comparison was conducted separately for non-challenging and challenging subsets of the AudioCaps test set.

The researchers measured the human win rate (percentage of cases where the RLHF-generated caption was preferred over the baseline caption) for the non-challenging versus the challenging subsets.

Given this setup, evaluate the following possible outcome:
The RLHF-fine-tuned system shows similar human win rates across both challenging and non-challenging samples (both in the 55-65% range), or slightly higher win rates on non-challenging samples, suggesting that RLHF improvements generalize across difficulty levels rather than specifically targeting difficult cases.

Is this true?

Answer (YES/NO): NO